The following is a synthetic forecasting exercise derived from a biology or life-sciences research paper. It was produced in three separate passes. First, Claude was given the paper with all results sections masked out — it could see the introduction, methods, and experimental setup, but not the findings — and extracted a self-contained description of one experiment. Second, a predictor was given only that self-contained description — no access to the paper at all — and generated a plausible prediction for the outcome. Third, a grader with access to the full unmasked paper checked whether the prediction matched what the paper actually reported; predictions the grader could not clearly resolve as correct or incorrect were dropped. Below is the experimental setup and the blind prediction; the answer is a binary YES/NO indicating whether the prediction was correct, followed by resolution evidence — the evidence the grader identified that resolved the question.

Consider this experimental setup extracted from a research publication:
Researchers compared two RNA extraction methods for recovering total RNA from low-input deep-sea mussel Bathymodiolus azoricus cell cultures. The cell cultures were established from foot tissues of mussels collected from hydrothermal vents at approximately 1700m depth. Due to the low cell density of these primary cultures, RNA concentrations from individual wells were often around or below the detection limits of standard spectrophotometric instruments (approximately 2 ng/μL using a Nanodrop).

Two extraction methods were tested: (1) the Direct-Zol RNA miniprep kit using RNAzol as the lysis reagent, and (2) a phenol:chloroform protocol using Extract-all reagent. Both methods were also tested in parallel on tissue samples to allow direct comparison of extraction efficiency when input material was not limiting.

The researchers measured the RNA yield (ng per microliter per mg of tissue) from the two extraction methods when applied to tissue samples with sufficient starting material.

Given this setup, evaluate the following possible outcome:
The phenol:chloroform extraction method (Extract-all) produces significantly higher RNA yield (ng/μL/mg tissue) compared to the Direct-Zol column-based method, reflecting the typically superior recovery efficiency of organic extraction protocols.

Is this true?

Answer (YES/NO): YES